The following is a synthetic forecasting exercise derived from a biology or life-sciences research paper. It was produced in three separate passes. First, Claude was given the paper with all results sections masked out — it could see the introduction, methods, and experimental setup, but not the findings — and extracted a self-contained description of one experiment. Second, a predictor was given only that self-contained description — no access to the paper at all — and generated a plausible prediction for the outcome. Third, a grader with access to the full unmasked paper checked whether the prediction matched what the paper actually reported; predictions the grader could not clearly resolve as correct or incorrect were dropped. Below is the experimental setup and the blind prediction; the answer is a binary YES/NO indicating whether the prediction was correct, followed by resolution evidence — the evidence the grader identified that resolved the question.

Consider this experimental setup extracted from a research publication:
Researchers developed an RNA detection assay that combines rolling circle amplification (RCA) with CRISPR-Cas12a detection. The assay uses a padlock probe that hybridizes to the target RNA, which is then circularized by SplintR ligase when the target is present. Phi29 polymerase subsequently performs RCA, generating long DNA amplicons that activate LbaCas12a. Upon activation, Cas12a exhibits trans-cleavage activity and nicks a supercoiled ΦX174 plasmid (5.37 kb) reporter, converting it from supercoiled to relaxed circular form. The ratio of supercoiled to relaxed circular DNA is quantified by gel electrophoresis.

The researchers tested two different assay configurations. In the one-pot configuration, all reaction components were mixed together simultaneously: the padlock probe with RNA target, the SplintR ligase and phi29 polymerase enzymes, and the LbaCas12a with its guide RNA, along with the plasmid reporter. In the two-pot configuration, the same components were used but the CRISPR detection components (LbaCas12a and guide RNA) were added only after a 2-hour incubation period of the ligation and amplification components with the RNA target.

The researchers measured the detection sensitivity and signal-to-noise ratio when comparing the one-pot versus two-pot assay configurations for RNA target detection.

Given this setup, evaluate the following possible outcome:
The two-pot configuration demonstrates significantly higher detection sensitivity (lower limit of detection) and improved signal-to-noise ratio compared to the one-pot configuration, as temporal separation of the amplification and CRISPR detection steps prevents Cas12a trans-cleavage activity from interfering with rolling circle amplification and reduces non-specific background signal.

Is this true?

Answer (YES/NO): NO